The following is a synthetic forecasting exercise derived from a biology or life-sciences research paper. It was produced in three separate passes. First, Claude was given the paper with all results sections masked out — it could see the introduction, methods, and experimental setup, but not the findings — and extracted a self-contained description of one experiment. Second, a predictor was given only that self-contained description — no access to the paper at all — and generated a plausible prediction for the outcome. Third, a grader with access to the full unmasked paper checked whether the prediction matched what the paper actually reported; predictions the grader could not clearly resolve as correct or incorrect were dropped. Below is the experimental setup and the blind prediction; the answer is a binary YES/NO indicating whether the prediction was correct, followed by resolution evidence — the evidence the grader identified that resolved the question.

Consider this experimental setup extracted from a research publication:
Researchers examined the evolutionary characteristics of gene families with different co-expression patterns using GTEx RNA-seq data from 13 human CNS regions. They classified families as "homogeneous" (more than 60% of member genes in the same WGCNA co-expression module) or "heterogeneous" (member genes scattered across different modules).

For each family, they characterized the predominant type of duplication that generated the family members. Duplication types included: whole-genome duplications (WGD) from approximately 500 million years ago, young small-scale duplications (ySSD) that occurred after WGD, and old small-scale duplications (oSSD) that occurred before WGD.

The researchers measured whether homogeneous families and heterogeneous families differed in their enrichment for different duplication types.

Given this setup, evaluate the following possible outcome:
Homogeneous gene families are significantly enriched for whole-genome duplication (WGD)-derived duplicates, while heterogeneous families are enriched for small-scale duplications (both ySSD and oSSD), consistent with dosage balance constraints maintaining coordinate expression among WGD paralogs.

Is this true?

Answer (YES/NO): NO